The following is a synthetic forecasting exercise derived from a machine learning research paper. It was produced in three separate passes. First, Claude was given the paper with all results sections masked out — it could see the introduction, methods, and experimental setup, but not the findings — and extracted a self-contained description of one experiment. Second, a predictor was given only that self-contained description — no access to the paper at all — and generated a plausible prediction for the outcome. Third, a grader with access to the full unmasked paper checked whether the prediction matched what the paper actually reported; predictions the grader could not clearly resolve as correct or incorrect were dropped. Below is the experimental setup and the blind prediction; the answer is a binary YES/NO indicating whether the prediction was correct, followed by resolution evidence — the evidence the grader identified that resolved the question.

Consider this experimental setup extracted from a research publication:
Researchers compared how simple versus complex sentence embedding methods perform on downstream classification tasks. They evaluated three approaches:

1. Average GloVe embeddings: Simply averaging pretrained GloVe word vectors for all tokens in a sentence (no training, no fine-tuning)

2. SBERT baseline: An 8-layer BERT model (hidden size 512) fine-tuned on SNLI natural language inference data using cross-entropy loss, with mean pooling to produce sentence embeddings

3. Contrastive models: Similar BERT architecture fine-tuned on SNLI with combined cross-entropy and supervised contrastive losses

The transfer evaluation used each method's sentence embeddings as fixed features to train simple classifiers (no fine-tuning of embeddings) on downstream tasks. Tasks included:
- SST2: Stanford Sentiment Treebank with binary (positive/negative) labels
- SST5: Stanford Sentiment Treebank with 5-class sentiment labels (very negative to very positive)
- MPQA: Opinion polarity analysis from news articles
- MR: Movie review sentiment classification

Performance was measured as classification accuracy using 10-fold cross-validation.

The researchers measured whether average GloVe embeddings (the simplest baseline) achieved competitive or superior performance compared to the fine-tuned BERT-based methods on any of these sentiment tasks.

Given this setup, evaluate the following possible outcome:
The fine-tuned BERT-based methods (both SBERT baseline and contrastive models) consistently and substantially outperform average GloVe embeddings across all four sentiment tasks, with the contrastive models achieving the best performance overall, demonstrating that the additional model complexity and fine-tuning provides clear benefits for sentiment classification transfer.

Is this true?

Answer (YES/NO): NO